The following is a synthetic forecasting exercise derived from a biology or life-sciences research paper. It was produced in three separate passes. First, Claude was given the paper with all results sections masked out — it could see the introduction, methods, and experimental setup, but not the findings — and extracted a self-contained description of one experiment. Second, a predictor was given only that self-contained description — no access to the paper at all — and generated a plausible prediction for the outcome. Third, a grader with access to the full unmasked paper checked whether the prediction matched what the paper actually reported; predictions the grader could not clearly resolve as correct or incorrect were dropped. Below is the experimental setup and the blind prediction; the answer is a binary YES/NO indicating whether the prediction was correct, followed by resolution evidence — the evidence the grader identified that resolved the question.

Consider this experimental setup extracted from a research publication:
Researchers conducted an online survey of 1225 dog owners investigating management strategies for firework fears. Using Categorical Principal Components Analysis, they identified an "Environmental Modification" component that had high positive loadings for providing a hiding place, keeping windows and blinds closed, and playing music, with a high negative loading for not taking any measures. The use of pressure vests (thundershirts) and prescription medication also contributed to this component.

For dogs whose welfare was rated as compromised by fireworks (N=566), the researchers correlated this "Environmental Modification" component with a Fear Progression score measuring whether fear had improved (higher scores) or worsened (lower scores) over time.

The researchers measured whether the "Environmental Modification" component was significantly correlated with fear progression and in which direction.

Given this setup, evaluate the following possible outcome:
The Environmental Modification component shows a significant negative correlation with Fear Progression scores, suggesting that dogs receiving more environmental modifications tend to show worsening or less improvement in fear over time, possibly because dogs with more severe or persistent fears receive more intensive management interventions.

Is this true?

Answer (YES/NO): NO